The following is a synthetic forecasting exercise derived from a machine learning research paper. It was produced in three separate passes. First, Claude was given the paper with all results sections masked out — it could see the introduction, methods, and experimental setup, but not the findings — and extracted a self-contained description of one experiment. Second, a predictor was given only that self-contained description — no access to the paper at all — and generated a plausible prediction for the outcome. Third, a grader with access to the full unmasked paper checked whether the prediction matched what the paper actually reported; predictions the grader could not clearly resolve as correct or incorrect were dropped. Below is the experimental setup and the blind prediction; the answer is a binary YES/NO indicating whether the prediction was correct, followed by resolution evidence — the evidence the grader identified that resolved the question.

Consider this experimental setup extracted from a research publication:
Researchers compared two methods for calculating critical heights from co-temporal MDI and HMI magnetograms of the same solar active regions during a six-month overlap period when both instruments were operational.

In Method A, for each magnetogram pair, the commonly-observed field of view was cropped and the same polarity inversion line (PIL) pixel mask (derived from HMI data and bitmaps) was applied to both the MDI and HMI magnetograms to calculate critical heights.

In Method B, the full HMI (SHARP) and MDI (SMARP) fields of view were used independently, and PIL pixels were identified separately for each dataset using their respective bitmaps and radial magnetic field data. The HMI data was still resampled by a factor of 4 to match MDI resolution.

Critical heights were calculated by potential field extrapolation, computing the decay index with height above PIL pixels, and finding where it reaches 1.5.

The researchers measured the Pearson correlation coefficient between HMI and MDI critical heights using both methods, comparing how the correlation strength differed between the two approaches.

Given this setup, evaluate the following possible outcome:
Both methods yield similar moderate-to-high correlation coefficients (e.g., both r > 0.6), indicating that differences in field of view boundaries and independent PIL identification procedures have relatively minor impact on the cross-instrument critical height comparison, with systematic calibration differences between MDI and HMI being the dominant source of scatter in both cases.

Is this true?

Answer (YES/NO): NO